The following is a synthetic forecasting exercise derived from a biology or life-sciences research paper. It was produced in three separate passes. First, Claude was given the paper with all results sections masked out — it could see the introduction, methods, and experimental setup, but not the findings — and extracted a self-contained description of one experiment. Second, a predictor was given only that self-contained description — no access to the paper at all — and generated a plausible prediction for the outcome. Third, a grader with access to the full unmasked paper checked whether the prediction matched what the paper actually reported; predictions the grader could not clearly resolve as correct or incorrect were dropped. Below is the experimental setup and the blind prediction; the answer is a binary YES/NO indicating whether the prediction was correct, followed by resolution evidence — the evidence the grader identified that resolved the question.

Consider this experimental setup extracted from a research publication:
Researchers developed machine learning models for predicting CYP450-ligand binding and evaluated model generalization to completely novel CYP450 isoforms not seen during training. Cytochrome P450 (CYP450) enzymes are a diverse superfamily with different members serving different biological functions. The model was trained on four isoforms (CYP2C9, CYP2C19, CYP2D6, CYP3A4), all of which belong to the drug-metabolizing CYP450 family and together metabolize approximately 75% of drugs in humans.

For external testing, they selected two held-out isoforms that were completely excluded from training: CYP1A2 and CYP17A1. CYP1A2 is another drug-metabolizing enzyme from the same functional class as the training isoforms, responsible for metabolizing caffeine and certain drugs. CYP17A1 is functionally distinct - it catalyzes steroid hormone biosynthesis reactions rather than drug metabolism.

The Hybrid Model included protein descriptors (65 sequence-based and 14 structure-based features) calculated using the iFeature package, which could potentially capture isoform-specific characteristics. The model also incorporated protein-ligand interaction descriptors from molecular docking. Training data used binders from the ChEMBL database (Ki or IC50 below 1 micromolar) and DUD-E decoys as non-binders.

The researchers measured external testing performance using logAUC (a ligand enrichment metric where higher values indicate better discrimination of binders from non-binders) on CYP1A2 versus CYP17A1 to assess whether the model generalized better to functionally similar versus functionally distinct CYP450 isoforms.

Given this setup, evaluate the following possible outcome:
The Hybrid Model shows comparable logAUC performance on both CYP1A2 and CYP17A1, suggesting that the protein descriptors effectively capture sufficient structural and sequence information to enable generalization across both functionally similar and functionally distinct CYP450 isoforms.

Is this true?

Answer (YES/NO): NO